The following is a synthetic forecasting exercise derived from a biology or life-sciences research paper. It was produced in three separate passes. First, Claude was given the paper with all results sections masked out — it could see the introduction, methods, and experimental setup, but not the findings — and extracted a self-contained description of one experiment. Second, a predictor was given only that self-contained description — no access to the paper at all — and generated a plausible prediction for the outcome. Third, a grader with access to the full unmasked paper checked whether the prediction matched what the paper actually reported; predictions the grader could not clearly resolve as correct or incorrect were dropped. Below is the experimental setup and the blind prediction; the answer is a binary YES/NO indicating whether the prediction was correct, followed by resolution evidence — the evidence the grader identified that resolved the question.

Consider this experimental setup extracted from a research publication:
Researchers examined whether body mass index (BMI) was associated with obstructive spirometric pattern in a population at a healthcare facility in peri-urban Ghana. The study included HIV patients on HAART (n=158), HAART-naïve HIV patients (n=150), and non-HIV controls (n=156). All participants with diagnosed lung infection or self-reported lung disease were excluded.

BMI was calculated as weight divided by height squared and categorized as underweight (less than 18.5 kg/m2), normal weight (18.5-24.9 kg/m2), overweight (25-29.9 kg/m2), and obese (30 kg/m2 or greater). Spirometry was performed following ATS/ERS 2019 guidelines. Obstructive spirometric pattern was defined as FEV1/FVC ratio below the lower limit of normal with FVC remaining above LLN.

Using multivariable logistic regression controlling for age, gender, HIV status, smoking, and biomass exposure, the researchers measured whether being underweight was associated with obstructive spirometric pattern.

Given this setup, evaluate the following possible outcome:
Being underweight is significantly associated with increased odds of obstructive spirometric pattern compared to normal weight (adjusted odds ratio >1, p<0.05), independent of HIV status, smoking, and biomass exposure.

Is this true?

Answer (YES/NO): YES